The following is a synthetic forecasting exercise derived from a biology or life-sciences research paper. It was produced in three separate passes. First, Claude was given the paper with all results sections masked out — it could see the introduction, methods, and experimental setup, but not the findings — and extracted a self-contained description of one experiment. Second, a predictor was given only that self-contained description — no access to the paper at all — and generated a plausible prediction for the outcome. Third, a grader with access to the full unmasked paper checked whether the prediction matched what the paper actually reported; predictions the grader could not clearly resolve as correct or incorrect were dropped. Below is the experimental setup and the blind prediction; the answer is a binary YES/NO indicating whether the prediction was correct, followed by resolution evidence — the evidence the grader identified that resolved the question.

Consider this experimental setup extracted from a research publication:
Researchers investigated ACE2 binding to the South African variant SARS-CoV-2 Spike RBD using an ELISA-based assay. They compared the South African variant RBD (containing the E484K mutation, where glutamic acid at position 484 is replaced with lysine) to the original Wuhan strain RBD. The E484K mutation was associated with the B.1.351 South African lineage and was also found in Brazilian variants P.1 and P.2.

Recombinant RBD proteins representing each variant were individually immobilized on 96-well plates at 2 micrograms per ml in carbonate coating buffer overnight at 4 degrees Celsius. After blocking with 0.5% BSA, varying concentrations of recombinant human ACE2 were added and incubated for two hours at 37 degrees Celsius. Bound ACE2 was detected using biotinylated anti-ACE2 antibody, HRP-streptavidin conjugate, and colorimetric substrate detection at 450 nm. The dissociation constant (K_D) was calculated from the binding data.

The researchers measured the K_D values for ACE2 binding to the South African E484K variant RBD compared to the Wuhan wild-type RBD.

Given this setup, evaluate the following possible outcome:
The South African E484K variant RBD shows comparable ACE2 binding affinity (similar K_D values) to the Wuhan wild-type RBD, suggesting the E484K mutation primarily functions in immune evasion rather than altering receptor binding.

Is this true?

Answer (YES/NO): NO